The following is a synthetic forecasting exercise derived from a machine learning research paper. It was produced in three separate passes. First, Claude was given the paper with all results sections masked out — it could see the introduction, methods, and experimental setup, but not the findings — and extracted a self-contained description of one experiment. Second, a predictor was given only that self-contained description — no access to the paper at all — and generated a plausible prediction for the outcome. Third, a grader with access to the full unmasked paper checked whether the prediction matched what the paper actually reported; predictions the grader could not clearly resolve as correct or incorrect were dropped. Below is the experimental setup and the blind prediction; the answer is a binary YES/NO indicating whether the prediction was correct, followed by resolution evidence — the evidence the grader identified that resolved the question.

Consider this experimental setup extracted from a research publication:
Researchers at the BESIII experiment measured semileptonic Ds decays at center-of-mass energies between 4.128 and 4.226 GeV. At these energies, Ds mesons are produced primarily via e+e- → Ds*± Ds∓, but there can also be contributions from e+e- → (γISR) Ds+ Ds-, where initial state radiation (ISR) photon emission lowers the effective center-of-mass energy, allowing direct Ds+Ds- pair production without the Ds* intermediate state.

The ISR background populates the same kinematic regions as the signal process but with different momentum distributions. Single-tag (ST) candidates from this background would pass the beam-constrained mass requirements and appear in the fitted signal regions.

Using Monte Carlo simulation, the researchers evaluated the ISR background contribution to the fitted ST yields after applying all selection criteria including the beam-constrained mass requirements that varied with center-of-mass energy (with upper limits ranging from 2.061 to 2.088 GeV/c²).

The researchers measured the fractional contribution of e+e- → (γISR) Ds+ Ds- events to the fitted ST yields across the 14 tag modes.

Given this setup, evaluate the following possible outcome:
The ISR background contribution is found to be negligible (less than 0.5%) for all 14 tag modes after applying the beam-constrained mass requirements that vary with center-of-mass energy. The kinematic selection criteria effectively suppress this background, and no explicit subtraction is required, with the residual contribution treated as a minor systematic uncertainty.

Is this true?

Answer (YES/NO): NO